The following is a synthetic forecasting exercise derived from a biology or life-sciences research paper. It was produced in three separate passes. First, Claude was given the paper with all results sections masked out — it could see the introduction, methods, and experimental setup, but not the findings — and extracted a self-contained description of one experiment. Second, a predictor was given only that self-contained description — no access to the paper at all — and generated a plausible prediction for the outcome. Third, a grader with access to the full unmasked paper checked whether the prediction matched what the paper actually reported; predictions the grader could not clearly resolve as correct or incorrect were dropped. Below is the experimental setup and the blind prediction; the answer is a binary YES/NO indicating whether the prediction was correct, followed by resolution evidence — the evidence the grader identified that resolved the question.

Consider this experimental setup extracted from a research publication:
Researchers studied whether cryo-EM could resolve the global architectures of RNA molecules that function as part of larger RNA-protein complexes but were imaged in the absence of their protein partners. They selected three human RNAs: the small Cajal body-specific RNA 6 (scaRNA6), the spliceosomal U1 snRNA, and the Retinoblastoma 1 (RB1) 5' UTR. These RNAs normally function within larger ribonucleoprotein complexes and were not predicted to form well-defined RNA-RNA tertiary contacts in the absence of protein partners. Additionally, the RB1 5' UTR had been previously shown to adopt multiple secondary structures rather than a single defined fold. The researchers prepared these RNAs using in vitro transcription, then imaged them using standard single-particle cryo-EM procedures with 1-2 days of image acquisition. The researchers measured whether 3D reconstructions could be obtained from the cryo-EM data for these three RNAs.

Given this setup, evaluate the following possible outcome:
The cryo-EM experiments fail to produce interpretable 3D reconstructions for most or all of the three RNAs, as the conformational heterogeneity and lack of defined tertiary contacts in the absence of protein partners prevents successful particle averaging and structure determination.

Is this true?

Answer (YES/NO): YES